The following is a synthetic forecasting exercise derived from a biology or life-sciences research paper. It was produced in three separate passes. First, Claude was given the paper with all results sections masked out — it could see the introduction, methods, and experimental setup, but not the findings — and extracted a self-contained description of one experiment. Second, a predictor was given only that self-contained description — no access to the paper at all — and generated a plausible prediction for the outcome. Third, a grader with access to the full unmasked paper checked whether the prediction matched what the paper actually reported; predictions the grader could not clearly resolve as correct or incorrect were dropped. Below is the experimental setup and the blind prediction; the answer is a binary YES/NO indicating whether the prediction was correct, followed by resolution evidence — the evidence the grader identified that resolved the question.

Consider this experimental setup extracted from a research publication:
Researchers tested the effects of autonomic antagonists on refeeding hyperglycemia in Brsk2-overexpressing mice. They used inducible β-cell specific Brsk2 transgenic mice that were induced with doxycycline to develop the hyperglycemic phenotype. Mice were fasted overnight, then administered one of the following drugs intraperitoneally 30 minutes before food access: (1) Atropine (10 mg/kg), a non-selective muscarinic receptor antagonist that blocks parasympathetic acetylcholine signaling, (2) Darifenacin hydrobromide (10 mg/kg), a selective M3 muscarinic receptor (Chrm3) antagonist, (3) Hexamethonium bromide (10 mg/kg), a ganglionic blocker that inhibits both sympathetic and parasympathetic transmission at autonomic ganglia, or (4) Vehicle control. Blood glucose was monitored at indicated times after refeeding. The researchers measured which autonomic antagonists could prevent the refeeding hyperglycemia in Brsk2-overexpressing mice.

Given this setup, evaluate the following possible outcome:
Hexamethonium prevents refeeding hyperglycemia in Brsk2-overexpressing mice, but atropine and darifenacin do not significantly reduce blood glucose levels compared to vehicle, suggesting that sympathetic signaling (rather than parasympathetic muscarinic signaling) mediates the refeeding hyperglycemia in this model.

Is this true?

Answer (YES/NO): NO